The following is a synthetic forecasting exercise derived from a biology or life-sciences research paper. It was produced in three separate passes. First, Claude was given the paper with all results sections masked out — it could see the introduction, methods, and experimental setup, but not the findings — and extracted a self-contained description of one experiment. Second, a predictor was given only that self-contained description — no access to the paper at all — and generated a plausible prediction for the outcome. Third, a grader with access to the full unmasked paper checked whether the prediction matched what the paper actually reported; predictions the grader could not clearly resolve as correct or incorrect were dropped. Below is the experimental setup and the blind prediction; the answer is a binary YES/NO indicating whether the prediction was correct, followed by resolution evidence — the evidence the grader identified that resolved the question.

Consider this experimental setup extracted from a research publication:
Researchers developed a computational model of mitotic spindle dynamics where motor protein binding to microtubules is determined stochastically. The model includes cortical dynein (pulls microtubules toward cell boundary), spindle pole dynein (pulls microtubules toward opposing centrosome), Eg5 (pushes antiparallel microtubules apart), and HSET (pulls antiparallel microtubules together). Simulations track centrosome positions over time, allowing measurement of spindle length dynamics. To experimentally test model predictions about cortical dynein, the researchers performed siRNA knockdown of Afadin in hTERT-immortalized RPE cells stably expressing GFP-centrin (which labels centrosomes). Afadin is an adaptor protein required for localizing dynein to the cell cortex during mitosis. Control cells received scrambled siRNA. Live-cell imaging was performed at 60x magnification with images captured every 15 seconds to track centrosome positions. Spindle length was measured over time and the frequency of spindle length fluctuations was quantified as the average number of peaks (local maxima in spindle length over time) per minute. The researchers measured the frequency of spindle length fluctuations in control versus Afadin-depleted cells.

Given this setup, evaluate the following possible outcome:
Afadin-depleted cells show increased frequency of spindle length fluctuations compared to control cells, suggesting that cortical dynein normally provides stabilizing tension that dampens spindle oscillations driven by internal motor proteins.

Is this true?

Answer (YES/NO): NO